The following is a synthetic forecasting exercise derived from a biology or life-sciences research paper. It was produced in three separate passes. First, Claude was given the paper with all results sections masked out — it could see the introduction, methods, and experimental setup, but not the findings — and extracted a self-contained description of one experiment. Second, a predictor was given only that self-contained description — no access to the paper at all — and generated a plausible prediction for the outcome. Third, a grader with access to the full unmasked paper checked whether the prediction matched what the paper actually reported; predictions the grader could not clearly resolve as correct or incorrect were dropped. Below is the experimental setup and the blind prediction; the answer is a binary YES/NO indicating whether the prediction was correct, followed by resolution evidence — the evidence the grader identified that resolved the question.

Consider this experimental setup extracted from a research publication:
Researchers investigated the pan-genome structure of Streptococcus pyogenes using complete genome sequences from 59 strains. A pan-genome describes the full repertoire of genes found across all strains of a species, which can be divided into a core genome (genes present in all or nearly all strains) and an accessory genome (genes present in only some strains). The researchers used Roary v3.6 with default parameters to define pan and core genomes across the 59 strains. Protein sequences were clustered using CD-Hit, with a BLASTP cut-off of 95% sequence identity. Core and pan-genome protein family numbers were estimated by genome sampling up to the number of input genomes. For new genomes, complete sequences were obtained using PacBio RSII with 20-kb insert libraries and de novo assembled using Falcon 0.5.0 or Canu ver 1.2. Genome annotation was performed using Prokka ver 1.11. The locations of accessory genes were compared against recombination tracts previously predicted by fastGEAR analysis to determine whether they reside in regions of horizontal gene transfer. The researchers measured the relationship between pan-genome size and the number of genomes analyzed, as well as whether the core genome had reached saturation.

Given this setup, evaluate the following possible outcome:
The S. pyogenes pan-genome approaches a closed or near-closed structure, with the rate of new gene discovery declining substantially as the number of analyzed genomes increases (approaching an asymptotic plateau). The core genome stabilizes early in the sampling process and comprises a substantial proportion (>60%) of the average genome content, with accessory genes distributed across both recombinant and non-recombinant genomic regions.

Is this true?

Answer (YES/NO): NO